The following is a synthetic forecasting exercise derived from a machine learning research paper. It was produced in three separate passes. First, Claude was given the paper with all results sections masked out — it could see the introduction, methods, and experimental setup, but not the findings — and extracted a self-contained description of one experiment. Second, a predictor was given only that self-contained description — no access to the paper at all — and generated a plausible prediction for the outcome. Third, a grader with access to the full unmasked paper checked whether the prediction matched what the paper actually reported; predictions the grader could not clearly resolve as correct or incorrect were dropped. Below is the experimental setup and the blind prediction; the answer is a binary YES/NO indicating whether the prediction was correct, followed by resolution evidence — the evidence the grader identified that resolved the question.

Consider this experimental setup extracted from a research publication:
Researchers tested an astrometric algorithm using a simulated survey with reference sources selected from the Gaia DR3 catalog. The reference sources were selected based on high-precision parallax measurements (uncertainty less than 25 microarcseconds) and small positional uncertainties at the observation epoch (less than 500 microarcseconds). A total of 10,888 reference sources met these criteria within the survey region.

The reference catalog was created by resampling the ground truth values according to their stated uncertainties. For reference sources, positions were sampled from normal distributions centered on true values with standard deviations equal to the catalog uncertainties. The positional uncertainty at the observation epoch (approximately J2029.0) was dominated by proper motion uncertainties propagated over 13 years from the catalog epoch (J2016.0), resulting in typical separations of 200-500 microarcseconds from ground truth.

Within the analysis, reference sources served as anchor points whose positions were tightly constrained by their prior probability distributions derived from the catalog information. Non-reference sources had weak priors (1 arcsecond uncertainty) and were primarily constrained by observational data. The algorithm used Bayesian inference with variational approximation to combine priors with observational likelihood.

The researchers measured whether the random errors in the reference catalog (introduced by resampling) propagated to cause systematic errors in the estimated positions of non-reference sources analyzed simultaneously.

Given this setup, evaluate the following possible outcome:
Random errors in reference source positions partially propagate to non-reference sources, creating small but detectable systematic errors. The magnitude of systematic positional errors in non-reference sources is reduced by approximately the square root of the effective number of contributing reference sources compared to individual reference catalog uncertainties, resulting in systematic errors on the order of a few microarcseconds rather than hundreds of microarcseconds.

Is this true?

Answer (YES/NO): NO